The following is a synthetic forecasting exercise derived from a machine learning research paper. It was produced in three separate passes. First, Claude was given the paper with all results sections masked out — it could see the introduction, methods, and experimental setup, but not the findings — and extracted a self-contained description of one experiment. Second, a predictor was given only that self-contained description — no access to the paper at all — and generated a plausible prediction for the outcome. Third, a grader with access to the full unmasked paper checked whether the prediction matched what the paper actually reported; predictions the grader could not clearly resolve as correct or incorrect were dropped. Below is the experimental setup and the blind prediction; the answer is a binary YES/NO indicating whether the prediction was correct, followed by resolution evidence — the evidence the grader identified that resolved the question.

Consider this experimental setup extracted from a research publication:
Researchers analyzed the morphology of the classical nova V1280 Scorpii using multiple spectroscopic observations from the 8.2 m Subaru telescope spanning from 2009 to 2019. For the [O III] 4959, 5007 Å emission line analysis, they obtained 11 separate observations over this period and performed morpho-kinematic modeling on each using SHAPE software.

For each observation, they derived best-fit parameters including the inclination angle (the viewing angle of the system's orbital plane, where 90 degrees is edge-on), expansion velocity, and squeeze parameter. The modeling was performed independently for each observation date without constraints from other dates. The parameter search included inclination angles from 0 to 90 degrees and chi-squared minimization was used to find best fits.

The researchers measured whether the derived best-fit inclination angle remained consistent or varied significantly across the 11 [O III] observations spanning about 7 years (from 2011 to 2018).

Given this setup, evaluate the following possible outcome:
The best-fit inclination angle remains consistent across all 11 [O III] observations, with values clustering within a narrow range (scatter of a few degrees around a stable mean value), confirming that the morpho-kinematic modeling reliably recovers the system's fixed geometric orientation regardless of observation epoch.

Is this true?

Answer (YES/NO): YES